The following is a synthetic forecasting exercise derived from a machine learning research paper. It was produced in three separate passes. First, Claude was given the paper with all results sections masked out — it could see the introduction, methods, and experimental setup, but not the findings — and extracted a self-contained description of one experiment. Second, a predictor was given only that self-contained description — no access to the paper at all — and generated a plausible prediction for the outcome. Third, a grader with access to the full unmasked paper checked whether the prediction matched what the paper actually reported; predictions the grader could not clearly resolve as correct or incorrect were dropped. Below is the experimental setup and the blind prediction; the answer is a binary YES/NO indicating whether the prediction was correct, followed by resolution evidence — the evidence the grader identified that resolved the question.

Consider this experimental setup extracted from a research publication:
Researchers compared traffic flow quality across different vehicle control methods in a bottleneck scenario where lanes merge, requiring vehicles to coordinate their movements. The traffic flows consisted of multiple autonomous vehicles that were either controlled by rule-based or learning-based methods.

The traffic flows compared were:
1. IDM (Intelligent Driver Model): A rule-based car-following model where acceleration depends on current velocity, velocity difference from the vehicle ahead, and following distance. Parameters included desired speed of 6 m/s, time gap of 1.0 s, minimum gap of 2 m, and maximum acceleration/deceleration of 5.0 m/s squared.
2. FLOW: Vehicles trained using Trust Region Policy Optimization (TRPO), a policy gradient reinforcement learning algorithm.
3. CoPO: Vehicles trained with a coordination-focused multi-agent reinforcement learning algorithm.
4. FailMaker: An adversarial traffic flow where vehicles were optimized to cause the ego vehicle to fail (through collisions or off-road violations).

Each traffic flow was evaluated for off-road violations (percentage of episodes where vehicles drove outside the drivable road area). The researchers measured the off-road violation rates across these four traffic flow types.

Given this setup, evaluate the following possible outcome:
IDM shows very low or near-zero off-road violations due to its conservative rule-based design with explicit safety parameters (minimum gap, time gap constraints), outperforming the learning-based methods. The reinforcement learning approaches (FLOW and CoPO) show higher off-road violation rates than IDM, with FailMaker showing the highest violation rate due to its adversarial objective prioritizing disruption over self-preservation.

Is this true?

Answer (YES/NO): NO